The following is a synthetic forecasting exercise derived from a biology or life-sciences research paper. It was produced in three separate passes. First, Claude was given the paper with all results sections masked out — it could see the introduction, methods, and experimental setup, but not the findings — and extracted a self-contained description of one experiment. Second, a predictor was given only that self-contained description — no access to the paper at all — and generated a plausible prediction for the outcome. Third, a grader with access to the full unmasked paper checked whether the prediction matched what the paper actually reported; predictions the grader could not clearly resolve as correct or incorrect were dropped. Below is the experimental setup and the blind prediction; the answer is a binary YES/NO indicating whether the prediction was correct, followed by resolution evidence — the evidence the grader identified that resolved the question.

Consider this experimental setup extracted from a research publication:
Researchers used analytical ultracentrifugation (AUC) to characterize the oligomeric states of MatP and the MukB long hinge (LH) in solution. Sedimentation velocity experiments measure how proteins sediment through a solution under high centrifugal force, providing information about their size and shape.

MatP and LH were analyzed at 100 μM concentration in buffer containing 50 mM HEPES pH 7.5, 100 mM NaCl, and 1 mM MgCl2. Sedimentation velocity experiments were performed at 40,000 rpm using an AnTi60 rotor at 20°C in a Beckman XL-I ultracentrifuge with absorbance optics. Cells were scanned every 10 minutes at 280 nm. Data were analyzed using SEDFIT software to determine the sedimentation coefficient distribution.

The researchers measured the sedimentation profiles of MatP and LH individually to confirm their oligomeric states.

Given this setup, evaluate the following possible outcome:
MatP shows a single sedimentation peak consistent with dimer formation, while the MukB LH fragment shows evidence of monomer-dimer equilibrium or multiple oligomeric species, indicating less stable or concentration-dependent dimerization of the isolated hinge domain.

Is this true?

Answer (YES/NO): NO